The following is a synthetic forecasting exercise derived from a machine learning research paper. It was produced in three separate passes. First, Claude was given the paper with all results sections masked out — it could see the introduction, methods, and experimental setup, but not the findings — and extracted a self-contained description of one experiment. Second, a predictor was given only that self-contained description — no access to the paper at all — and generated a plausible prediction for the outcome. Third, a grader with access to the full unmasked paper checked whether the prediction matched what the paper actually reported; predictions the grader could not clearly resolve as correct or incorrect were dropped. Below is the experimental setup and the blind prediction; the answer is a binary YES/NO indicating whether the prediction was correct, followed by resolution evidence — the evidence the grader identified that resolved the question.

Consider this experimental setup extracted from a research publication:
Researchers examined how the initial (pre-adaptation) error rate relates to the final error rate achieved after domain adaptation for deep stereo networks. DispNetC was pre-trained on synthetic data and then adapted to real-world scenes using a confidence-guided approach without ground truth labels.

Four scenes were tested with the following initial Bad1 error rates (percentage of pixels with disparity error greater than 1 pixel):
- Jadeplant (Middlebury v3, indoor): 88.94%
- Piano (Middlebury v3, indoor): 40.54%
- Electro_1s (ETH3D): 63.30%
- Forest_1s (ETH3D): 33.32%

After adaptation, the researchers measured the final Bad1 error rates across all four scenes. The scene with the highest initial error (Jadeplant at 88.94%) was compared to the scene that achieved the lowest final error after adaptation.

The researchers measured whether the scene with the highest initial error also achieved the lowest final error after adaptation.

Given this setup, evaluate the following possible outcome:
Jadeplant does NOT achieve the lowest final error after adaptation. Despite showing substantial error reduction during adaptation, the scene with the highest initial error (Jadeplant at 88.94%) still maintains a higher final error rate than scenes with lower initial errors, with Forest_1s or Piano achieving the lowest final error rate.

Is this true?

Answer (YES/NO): NO